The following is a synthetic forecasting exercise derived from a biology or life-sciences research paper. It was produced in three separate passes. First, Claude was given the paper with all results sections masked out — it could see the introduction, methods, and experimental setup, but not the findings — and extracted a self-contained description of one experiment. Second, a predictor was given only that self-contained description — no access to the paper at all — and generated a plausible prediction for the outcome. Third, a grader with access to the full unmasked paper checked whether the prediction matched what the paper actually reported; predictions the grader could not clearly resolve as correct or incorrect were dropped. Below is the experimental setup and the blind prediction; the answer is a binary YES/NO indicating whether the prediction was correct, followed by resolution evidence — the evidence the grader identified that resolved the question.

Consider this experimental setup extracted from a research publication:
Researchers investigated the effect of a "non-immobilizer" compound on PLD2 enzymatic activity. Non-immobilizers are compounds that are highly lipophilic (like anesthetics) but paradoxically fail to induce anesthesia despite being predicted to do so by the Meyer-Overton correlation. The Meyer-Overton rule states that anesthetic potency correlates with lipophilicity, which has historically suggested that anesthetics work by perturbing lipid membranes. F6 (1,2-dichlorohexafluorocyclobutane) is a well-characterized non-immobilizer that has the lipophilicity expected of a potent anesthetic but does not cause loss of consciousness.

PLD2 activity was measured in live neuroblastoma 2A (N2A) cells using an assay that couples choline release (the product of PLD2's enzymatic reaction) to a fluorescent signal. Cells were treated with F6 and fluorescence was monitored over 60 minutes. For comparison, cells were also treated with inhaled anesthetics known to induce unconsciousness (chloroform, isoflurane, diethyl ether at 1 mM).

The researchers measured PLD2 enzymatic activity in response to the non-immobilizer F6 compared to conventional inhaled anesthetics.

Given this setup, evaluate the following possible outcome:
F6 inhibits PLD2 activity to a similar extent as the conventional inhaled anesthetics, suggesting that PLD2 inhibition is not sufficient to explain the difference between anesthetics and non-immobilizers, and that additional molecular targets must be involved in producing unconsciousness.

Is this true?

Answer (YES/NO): NO